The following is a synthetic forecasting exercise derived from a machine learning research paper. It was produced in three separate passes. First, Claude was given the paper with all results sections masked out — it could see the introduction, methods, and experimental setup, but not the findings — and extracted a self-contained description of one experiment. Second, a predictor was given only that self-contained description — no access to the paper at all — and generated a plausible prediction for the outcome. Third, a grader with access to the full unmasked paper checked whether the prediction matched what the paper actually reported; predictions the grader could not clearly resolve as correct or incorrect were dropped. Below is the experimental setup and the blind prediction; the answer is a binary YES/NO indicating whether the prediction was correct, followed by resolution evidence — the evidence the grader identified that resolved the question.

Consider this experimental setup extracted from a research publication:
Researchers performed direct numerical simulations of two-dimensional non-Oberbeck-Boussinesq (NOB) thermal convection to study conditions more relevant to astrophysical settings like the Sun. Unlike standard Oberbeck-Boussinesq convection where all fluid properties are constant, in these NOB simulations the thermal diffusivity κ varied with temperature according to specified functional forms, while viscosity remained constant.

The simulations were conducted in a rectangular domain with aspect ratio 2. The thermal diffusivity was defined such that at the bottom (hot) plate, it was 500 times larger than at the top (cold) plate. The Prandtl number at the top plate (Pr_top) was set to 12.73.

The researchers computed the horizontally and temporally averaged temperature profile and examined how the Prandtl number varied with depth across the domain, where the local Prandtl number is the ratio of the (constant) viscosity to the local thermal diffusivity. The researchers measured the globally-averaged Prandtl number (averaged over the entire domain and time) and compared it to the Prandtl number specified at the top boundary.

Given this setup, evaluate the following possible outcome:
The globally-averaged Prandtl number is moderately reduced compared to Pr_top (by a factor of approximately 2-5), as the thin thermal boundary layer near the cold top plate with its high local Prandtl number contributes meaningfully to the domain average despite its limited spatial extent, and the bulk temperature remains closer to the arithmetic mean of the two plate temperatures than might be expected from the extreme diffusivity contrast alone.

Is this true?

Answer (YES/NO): NO